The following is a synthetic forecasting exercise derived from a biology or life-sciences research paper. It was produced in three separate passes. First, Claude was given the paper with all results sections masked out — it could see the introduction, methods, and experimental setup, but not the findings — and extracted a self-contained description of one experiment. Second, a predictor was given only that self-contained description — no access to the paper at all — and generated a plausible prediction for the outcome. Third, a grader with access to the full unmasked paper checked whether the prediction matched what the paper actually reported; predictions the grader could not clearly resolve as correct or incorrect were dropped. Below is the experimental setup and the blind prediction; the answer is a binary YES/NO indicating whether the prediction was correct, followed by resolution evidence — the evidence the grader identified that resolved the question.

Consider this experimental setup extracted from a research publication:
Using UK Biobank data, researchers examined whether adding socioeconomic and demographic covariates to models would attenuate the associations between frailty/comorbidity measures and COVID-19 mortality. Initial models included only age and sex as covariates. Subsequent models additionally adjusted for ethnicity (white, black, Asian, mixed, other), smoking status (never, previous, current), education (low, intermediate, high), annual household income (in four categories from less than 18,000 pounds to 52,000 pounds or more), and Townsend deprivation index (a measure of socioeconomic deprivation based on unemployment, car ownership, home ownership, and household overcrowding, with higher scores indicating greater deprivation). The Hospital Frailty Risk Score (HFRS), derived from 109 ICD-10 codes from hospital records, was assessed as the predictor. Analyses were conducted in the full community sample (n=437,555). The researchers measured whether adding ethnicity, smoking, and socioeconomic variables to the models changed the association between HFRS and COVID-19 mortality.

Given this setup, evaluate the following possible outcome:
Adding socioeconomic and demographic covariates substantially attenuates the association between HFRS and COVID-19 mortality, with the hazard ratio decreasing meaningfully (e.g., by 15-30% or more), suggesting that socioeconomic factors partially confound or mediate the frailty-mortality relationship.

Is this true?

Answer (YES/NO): NO